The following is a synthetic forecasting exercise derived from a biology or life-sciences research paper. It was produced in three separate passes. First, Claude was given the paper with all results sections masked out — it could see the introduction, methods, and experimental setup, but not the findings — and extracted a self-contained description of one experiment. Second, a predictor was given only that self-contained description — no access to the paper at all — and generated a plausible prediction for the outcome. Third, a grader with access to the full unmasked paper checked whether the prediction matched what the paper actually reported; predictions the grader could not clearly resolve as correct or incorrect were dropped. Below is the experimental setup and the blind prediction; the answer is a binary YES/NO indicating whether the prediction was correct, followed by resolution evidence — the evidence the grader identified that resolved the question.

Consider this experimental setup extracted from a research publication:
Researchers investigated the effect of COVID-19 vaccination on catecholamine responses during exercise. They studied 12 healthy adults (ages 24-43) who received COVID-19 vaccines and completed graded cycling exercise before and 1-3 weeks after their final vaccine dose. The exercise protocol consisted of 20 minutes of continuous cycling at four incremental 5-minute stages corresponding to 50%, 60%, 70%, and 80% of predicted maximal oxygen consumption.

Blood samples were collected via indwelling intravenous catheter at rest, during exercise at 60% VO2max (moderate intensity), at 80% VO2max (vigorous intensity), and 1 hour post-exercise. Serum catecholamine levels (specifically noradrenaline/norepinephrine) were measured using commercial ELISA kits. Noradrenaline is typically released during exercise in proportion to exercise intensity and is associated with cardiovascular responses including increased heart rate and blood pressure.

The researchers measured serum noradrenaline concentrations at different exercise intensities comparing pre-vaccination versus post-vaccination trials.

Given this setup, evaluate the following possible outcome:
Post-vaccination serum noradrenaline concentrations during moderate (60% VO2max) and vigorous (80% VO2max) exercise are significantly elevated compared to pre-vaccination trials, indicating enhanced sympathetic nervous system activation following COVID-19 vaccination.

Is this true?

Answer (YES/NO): NO